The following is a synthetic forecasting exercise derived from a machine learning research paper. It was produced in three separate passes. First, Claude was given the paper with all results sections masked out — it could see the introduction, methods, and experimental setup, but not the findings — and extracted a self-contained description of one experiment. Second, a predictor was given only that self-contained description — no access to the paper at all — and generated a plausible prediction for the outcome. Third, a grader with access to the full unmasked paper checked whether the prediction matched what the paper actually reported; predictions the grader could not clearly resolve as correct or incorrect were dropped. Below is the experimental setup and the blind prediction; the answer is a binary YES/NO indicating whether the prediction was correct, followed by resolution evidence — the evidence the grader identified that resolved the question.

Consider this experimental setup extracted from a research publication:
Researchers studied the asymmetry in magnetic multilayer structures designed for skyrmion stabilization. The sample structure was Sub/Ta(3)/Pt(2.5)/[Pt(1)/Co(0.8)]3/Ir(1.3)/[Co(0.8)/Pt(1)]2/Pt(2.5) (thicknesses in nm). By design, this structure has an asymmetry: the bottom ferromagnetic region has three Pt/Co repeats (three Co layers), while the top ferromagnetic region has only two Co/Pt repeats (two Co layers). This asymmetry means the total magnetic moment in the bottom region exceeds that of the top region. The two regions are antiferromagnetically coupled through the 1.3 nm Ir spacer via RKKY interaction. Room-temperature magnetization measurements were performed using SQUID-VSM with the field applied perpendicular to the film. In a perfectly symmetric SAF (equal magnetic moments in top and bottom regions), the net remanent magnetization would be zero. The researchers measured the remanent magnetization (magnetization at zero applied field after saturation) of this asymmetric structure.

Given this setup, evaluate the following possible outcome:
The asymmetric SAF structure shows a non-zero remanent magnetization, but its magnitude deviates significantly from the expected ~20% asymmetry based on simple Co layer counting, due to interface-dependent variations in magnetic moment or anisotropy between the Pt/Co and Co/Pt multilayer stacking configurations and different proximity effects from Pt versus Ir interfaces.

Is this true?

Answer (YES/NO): NO